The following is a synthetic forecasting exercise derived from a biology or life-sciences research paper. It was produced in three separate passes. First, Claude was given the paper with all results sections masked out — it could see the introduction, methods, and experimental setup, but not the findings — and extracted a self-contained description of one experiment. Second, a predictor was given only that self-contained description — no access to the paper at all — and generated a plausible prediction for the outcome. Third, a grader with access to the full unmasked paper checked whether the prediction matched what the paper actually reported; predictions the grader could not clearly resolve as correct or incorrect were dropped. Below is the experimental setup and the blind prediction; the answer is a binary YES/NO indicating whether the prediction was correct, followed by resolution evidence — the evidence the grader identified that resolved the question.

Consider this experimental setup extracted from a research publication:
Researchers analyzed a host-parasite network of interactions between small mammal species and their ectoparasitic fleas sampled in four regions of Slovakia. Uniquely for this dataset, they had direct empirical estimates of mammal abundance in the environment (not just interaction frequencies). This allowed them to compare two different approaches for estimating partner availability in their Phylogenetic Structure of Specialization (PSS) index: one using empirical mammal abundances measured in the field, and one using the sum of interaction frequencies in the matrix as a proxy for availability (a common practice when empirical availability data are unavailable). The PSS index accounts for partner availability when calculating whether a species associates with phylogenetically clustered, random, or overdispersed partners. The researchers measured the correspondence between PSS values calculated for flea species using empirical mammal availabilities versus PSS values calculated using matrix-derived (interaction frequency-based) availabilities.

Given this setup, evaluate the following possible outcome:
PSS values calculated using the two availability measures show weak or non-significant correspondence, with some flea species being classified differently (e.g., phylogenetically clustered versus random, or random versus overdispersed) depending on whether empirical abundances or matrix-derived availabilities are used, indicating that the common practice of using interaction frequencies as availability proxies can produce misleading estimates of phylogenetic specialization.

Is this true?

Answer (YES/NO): NO